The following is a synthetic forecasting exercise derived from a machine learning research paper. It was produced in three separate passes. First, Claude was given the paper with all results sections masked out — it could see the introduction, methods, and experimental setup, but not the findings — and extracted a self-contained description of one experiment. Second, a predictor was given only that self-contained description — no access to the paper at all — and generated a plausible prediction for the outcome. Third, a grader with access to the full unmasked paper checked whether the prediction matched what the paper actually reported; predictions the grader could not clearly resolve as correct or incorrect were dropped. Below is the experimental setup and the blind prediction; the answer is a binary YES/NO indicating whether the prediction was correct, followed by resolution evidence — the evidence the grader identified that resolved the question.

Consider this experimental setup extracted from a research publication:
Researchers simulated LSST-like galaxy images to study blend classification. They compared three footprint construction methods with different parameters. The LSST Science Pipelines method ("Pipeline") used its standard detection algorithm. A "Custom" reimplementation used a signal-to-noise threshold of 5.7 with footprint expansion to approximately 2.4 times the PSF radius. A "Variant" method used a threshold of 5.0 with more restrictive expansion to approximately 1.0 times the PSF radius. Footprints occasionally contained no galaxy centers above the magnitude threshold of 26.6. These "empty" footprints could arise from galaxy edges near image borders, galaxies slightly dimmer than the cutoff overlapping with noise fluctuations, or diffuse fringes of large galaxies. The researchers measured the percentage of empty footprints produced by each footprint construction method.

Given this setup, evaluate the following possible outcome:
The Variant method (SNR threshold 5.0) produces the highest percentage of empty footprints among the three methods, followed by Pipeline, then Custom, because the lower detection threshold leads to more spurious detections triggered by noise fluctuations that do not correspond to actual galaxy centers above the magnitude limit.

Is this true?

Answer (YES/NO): NO